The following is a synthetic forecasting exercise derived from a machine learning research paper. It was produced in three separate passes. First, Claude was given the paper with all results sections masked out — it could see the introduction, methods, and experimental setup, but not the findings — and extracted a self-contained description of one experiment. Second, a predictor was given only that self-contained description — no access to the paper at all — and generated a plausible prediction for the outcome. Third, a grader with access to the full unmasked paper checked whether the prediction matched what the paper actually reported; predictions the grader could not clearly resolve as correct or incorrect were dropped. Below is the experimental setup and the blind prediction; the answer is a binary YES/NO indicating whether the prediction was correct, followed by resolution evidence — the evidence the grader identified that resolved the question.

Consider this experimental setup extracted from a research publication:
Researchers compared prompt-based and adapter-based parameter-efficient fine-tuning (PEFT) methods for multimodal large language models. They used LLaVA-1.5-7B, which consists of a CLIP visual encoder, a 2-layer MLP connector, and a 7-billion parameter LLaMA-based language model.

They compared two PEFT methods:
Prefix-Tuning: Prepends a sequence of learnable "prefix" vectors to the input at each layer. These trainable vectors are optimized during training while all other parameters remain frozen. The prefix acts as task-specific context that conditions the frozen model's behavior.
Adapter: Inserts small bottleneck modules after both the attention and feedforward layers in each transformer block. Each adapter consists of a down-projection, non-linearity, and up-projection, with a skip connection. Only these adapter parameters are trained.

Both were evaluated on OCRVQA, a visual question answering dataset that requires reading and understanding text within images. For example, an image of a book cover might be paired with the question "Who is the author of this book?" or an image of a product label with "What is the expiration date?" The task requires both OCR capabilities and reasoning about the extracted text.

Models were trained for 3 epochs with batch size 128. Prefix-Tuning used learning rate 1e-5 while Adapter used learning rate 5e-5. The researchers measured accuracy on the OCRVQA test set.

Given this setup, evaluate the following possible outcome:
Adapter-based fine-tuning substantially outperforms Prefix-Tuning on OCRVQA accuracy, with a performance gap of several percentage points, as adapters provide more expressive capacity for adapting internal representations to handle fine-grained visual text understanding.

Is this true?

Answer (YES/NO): NO